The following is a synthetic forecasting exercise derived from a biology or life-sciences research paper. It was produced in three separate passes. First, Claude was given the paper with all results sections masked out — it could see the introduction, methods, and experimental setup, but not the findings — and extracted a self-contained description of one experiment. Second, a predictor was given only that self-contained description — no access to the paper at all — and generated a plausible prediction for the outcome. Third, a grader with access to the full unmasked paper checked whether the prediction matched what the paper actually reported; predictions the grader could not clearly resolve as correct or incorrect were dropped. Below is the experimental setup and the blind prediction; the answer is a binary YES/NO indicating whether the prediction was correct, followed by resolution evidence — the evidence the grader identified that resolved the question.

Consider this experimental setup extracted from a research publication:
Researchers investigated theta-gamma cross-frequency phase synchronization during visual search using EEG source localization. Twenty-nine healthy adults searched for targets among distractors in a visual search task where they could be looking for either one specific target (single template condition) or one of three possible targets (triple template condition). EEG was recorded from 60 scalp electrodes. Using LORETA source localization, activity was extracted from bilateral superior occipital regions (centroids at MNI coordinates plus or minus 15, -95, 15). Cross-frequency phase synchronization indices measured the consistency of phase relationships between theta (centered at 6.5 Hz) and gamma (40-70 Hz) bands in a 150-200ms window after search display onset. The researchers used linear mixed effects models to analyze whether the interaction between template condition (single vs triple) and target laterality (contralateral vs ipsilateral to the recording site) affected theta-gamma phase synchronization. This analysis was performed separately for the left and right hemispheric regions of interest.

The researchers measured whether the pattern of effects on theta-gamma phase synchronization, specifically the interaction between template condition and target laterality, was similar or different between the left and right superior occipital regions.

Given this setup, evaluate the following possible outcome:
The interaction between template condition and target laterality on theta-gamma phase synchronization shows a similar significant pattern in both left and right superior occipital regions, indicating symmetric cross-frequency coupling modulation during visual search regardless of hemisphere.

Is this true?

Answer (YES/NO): NO